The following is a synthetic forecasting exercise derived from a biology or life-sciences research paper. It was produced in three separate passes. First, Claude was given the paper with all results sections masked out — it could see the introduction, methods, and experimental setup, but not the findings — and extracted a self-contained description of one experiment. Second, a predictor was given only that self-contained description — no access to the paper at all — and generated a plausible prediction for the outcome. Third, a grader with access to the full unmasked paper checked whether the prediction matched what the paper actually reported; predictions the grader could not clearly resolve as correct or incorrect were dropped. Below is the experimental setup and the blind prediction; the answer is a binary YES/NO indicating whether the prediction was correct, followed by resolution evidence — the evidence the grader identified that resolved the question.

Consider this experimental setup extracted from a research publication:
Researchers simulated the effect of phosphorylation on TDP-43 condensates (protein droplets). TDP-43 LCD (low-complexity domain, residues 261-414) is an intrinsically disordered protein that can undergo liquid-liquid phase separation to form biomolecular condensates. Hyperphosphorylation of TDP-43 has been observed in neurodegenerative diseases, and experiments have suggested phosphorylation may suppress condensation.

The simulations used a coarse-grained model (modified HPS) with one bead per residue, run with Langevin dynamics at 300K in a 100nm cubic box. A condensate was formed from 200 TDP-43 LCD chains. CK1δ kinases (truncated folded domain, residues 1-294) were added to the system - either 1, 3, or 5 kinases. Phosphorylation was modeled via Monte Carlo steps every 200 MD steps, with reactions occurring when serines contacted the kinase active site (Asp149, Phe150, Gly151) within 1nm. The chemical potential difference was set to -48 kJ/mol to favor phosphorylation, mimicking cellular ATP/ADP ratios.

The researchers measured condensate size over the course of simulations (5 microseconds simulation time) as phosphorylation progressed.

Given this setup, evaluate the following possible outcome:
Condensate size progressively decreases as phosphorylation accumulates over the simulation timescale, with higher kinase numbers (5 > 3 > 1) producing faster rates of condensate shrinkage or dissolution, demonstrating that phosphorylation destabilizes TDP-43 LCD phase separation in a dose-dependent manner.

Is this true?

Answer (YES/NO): YES